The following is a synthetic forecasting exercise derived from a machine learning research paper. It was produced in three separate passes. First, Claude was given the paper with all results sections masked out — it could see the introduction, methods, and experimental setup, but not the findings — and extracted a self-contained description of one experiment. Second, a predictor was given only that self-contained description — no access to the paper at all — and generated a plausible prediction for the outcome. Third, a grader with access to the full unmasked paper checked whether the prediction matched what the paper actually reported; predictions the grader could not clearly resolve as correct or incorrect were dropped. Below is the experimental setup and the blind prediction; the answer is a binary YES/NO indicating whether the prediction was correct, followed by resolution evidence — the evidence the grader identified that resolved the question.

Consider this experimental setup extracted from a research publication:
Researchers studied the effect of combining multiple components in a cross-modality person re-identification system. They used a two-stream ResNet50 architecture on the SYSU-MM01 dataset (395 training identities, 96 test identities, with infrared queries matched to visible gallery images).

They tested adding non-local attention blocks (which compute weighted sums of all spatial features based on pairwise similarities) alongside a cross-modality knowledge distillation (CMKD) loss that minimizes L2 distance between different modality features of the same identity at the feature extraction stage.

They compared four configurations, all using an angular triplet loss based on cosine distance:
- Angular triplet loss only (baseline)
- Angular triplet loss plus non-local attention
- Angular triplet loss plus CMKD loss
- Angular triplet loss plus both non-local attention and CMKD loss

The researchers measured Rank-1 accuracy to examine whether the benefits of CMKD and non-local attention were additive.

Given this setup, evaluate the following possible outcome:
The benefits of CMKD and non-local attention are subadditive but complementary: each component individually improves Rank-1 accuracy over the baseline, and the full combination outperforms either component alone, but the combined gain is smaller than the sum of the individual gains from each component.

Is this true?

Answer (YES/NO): YES